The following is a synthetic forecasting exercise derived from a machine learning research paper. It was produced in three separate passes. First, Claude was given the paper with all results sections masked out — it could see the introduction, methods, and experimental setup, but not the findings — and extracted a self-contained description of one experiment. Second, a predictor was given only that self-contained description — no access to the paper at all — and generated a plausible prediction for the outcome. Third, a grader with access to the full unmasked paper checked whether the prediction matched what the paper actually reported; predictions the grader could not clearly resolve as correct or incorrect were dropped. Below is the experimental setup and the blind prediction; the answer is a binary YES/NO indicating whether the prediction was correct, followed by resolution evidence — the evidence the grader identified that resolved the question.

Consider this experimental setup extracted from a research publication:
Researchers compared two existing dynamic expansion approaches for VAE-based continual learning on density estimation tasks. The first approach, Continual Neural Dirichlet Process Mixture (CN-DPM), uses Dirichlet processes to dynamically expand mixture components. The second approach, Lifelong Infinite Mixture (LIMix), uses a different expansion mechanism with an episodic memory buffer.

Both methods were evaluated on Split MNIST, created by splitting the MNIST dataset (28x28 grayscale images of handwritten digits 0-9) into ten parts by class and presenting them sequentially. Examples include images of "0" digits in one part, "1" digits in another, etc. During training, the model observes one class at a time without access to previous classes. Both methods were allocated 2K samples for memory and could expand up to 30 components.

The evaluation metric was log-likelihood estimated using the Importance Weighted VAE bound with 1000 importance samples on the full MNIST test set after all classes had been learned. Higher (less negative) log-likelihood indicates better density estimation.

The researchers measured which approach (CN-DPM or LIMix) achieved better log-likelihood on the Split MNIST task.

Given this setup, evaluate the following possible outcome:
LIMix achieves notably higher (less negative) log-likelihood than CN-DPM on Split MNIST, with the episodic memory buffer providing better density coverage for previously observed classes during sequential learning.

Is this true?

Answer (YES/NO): NO